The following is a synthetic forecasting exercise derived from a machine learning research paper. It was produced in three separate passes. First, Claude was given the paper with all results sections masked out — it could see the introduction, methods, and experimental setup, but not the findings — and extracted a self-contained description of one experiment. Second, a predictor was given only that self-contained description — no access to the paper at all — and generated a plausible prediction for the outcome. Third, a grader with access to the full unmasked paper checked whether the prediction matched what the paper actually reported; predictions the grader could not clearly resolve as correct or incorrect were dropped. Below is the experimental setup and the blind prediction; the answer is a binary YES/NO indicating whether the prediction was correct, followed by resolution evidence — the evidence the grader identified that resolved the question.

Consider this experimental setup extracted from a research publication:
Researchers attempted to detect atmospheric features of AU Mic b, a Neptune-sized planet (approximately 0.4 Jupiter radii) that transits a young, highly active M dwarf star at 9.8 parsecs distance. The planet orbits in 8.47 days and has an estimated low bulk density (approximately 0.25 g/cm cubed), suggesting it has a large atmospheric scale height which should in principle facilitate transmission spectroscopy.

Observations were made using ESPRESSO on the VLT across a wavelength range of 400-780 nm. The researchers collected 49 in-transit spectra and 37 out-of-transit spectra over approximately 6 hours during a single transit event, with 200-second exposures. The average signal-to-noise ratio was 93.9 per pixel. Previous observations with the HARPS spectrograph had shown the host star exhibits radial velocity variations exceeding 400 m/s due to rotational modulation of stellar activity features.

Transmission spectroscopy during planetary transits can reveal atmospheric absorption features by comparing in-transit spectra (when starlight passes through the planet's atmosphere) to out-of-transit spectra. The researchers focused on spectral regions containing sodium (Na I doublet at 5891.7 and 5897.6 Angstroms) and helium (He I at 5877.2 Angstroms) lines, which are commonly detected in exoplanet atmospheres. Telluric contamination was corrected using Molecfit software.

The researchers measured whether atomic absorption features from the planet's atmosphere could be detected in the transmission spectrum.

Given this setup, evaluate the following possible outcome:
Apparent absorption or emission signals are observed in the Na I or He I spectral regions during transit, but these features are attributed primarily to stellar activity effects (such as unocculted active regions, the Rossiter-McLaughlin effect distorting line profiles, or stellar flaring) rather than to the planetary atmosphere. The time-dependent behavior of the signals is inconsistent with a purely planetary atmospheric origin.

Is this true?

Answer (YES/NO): YES